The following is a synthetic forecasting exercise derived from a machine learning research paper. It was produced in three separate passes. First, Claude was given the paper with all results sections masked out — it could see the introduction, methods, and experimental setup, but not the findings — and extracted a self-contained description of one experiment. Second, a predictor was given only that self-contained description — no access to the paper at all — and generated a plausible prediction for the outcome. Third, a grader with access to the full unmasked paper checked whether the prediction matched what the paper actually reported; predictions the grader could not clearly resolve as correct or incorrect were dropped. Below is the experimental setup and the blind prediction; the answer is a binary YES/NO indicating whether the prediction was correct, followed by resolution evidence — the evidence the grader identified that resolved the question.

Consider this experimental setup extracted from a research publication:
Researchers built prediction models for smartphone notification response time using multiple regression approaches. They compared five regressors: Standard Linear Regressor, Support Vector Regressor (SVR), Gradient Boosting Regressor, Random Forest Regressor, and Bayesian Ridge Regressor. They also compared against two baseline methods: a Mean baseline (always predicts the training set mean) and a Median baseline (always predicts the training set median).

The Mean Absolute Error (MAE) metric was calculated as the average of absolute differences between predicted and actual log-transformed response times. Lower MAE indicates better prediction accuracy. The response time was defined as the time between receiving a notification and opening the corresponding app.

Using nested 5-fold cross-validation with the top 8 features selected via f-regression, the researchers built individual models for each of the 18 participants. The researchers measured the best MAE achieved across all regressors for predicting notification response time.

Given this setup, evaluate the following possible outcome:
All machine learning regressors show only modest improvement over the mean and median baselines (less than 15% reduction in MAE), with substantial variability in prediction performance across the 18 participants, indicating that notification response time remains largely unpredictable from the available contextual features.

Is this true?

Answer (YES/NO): NO